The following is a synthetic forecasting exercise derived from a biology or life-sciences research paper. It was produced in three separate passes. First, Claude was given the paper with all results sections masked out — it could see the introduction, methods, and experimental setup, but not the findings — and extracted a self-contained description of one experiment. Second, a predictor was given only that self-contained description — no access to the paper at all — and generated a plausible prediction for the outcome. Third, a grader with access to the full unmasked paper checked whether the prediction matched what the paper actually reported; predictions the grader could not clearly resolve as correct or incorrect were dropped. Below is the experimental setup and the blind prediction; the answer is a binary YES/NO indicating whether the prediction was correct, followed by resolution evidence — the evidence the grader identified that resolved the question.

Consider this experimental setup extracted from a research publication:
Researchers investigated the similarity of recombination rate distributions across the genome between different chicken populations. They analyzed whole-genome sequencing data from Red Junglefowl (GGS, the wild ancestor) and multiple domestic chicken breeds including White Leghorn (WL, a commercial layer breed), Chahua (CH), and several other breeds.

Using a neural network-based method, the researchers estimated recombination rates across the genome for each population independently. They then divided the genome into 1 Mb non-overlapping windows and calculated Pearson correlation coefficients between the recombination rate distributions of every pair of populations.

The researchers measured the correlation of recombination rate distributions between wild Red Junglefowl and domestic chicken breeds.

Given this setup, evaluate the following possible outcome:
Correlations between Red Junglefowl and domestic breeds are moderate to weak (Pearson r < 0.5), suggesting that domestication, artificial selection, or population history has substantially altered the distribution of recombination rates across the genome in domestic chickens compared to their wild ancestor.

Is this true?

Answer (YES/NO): NO